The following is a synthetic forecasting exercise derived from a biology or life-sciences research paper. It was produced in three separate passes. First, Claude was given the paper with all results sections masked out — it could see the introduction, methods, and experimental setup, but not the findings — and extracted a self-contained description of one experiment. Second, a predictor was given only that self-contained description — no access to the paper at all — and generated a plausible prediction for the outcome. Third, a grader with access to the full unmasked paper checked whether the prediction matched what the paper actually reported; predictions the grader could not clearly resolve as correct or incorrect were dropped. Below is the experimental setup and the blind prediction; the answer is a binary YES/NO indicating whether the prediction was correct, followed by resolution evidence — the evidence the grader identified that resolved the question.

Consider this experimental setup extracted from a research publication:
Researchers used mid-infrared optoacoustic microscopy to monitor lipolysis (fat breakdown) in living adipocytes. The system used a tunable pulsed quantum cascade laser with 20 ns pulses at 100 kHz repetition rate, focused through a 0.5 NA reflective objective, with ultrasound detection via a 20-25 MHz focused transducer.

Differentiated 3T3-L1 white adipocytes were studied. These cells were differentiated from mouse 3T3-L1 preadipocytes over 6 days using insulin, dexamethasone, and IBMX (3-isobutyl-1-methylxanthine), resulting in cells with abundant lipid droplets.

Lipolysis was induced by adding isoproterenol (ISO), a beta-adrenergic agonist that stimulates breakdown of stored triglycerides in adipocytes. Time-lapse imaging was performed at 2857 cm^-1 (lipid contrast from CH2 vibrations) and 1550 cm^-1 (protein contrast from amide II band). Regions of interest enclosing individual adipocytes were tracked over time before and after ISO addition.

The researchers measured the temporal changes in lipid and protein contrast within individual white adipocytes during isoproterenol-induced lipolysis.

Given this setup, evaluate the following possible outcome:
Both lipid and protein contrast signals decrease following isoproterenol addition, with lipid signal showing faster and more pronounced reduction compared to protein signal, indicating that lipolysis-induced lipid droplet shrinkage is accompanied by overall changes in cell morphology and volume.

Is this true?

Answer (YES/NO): NO